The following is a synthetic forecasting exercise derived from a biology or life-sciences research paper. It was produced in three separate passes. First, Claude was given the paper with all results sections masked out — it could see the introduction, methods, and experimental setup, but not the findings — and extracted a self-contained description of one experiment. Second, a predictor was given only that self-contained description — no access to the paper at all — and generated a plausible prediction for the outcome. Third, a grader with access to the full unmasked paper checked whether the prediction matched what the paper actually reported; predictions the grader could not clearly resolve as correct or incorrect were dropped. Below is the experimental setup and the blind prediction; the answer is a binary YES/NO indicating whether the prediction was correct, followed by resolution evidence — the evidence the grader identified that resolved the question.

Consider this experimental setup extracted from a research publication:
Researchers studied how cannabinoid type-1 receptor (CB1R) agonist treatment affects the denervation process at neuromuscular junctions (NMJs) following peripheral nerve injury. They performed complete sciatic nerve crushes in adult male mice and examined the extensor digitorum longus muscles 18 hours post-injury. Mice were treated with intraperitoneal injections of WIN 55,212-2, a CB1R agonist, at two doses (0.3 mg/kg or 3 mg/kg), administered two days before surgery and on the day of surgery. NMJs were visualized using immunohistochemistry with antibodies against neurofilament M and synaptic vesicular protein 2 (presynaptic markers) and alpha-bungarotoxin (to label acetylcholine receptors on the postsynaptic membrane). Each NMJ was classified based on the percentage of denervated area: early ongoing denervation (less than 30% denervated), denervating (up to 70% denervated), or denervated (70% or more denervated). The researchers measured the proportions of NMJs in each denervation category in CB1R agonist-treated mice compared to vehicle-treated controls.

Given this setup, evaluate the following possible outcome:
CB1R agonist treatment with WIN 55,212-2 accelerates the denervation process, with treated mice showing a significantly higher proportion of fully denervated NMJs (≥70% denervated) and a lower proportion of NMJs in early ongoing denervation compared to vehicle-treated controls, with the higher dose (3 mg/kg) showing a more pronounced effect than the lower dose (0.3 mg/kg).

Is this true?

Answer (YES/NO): NO